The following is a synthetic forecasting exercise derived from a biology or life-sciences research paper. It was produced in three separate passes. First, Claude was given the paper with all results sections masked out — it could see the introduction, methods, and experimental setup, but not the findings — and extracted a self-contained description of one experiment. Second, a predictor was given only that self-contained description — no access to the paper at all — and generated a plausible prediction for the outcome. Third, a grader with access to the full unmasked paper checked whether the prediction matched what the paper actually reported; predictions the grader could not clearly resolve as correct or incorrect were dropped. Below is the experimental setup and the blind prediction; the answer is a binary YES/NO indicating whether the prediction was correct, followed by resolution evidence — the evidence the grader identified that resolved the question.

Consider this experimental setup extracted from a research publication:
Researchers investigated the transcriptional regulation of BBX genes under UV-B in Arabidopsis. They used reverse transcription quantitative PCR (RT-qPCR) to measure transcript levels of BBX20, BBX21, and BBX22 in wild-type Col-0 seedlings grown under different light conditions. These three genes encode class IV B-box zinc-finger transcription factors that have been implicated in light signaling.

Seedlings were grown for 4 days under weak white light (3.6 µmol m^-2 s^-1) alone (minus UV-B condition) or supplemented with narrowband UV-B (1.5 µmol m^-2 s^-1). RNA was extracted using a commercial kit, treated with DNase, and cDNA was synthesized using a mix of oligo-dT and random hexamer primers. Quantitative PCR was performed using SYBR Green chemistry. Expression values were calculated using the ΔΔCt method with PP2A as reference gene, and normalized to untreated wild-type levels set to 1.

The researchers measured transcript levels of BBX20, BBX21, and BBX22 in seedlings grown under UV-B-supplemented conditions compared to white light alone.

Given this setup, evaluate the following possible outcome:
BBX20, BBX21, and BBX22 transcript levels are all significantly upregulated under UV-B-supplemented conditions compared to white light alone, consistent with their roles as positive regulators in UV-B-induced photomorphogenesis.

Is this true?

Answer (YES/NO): NO